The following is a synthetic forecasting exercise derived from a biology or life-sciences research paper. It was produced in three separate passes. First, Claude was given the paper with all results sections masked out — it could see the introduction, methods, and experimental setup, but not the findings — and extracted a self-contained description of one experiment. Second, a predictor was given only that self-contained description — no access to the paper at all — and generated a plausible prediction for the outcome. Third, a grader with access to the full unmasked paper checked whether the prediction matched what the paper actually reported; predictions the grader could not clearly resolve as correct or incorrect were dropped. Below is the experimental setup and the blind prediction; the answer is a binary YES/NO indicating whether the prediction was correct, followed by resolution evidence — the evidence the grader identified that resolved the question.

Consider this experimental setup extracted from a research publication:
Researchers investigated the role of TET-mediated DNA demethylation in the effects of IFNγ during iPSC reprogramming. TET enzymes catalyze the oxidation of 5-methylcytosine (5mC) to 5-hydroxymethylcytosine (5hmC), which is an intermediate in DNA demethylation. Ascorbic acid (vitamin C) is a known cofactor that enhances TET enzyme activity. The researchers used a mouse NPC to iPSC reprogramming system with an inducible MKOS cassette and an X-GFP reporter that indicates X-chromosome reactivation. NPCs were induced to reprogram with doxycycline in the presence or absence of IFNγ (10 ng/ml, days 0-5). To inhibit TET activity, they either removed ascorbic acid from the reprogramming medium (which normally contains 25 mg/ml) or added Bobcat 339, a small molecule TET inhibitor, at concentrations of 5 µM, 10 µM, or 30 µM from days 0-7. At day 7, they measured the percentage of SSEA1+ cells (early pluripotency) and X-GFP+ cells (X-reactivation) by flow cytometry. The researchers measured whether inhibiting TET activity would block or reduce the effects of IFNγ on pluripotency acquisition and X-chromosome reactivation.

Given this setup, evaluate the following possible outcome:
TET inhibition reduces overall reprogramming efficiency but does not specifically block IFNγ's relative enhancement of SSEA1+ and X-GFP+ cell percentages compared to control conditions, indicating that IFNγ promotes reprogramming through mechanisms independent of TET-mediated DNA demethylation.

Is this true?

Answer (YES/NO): NO